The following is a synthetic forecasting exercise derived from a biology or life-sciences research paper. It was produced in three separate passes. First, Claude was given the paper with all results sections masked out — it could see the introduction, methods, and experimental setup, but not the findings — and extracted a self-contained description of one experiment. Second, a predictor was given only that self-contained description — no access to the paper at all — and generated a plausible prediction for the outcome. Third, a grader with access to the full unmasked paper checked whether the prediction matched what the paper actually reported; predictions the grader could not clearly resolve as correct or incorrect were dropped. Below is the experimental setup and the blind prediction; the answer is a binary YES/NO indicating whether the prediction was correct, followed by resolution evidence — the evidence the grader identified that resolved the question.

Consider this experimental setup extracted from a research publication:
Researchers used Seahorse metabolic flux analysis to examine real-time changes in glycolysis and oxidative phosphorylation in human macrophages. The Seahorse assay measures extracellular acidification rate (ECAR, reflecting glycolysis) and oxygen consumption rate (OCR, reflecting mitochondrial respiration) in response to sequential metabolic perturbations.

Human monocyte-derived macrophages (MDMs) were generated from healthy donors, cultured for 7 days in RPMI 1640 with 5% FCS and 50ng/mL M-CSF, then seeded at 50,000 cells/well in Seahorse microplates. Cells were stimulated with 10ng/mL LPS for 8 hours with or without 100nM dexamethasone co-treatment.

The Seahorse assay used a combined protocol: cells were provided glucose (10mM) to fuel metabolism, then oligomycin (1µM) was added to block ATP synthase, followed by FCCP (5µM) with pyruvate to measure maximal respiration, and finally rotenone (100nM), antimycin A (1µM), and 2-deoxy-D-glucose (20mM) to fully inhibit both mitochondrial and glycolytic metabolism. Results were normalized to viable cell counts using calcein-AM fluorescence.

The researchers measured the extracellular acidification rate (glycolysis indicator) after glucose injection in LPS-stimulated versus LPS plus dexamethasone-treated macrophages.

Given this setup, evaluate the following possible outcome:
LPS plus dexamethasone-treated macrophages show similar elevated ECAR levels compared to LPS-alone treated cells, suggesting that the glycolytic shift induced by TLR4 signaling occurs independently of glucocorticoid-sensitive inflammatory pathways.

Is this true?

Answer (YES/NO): NO